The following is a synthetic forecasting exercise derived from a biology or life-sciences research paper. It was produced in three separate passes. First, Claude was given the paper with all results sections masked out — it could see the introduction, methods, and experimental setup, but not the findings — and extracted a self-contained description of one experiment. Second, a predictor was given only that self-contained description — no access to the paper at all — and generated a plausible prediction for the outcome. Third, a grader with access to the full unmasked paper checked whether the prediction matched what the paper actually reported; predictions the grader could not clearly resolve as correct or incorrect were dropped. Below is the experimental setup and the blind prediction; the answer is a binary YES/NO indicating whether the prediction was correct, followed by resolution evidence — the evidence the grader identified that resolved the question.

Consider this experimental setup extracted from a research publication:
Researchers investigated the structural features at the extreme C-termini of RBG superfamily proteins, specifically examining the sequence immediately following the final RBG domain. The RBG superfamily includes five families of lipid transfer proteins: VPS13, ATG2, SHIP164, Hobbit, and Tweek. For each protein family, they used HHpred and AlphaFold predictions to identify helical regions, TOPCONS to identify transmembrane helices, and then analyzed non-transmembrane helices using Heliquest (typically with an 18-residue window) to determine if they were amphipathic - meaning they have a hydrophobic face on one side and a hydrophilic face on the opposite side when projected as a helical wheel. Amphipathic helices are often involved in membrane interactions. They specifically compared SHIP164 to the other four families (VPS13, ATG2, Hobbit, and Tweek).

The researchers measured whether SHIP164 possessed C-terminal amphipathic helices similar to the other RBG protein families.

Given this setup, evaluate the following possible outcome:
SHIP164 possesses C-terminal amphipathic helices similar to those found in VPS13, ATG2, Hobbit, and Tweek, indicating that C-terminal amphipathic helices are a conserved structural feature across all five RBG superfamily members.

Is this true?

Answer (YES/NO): NO